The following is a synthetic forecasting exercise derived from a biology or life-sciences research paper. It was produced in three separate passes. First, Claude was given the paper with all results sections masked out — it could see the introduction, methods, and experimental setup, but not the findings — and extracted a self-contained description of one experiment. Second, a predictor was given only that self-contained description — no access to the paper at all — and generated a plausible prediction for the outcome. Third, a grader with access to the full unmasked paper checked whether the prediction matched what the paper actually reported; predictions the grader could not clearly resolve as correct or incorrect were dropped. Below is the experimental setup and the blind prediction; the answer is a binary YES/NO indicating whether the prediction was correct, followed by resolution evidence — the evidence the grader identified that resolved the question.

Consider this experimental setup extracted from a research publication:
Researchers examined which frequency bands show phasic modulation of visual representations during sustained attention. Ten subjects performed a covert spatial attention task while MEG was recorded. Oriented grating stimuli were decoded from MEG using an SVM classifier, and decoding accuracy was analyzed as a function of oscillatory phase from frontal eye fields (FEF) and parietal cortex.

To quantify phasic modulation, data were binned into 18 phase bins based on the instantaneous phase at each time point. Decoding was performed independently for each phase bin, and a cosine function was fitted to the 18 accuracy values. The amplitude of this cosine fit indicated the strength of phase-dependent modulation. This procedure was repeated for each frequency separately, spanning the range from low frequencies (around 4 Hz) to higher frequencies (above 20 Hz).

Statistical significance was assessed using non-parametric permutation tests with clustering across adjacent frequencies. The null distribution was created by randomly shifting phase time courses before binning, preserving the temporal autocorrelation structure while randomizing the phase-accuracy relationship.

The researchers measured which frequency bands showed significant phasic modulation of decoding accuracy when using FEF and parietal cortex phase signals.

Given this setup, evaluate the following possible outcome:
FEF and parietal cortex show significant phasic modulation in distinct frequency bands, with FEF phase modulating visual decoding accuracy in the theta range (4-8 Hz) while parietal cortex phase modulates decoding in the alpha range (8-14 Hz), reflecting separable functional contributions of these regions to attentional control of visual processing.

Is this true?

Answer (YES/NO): NO